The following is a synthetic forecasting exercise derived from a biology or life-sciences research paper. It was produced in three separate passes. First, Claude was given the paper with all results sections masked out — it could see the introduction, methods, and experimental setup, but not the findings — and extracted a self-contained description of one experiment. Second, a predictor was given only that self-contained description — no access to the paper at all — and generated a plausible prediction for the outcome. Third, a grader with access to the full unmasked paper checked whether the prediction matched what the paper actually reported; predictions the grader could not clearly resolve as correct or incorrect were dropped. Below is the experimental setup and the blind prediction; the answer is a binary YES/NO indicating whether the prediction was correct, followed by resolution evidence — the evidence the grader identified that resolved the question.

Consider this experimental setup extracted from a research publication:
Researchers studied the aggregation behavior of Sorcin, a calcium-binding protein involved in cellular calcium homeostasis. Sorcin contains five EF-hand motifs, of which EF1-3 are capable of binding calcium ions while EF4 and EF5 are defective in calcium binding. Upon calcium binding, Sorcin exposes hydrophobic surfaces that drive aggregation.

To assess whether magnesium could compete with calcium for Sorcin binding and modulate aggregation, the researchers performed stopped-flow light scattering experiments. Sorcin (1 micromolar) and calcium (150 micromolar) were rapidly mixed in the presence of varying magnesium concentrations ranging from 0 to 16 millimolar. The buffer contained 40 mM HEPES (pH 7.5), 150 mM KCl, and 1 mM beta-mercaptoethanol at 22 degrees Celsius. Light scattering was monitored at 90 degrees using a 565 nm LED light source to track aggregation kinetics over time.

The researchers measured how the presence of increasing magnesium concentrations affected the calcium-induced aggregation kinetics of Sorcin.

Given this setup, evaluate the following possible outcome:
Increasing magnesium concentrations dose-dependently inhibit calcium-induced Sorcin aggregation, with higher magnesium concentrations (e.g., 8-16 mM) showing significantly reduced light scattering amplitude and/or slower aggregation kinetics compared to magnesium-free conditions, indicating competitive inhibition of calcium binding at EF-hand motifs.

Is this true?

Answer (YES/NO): YES